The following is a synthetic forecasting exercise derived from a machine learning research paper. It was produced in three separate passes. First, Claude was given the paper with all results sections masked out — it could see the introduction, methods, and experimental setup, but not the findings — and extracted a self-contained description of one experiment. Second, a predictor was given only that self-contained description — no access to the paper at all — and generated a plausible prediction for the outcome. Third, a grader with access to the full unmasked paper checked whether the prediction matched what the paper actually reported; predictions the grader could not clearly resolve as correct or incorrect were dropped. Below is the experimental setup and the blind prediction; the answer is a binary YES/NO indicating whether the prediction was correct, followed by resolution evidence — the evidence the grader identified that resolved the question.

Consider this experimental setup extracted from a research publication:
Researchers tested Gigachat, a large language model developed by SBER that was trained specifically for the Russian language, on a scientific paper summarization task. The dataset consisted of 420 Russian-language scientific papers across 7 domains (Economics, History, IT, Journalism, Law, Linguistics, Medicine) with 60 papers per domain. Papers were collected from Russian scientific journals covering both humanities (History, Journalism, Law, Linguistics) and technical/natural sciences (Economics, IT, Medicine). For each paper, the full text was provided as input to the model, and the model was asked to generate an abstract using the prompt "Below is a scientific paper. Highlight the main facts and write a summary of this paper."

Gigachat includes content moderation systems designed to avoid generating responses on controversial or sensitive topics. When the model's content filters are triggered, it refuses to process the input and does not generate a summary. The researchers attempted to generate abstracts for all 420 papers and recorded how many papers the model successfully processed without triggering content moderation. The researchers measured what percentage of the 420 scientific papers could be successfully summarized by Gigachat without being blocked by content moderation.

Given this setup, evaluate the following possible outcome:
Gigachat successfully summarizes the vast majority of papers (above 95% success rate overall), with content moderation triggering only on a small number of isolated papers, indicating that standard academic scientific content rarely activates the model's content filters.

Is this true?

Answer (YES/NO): NO